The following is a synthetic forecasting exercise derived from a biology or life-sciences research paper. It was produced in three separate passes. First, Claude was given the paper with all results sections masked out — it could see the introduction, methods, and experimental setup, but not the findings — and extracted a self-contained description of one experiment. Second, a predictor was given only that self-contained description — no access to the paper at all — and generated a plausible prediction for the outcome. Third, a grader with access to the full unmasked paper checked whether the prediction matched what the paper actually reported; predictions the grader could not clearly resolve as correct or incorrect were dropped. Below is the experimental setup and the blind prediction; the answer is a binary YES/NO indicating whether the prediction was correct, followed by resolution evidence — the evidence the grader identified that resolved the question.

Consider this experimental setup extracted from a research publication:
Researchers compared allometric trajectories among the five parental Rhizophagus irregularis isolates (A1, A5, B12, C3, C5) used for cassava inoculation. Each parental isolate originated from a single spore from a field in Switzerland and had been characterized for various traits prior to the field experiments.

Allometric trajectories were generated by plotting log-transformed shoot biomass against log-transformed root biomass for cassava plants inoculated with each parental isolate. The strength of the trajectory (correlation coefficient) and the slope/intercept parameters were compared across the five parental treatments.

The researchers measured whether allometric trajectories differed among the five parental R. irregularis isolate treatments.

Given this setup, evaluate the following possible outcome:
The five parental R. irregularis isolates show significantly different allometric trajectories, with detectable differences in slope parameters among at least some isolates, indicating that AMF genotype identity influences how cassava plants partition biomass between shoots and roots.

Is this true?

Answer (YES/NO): NO